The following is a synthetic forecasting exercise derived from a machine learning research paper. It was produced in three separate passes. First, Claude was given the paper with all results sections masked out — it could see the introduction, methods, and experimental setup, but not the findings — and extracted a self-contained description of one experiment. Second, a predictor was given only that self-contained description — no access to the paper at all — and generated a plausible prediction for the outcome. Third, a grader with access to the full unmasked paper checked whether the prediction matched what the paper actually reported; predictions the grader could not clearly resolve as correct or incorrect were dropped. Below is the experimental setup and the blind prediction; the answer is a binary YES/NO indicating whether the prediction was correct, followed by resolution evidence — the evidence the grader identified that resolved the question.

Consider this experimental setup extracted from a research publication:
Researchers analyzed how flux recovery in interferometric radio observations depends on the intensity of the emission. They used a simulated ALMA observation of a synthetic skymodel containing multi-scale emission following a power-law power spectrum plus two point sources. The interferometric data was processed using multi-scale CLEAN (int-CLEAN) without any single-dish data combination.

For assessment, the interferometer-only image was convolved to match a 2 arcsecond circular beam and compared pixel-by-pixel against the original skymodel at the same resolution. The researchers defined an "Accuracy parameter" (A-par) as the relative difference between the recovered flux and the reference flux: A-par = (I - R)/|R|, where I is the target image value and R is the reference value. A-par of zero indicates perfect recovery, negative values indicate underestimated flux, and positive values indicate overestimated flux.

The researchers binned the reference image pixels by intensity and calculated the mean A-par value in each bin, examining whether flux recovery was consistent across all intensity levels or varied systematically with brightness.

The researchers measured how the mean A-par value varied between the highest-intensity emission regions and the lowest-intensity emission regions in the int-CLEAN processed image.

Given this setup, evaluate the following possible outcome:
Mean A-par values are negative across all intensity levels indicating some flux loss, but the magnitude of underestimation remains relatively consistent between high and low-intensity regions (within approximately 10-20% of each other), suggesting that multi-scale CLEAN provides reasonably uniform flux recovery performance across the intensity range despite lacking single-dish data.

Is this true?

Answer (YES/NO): NO